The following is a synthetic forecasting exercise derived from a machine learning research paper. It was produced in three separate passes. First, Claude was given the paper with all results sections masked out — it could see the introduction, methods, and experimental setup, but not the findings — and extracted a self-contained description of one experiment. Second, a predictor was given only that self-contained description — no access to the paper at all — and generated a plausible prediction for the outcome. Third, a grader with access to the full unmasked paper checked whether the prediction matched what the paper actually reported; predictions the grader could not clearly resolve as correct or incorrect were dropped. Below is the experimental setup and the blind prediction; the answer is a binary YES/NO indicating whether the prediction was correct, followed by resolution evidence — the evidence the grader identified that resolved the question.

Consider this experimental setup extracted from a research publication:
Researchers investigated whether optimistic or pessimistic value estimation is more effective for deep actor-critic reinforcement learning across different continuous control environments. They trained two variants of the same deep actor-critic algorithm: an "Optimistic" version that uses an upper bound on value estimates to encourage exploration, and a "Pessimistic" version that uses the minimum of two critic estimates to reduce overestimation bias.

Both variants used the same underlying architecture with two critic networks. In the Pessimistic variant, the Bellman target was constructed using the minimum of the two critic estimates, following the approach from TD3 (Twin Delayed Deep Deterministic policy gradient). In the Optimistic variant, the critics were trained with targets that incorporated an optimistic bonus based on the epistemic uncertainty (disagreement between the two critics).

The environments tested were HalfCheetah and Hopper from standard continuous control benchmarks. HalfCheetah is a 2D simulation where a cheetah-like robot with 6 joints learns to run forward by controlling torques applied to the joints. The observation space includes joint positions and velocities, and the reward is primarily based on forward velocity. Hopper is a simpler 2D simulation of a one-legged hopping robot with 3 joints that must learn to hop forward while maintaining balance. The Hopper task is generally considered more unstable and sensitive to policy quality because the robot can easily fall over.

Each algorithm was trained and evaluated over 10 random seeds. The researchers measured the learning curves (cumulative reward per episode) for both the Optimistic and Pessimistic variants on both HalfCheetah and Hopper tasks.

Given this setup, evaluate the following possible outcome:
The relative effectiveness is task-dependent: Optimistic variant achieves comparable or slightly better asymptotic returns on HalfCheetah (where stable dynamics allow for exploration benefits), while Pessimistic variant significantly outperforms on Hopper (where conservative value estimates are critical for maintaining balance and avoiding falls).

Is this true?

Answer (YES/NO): YES